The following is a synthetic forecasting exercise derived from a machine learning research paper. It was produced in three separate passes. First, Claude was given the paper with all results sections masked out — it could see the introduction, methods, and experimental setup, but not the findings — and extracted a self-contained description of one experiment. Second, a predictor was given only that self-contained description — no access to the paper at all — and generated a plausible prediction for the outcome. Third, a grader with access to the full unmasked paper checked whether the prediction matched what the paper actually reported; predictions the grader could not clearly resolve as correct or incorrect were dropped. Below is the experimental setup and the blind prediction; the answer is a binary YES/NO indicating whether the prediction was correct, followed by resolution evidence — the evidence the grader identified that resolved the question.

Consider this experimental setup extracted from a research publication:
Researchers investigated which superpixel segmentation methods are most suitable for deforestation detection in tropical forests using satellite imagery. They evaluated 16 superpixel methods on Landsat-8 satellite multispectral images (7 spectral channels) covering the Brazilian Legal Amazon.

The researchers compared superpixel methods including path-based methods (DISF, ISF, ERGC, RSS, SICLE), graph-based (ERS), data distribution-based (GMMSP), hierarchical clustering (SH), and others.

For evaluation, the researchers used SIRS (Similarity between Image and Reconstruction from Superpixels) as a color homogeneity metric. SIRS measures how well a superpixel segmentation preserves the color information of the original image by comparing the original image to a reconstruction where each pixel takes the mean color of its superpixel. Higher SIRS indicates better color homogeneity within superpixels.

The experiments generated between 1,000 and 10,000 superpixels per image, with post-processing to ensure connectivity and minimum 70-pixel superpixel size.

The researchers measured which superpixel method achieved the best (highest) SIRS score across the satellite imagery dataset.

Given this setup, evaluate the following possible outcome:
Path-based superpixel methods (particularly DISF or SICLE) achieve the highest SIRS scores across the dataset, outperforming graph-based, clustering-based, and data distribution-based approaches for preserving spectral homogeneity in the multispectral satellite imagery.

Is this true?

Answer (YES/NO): NO